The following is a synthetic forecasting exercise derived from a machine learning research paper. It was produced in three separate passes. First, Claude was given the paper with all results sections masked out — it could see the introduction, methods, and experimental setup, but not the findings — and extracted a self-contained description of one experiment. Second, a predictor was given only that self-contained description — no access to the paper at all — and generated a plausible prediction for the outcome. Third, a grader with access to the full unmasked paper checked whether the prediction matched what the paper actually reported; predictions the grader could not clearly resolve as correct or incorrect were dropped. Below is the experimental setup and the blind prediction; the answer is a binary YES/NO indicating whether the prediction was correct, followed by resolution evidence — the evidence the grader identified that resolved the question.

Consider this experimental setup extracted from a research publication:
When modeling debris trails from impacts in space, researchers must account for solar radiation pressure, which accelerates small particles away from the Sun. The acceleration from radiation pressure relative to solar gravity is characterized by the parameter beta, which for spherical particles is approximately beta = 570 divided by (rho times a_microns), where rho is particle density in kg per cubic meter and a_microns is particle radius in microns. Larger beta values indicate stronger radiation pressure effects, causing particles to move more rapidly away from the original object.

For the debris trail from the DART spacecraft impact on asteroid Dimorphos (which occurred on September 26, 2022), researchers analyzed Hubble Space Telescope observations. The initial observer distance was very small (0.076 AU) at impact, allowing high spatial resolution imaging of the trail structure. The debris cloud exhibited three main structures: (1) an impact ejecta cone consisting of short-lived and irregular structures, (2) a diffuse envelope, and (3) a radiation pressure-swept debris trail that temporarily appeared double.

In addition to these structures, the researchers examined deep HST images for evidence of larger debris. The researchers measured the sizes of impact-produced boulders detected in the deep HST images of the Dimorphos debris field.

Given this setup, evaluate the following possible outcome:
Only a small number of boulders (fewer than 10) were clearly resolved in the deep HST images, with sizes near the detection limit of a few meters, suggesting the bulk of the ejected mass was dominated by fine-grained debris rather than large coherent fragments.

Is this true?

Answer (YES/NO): NO